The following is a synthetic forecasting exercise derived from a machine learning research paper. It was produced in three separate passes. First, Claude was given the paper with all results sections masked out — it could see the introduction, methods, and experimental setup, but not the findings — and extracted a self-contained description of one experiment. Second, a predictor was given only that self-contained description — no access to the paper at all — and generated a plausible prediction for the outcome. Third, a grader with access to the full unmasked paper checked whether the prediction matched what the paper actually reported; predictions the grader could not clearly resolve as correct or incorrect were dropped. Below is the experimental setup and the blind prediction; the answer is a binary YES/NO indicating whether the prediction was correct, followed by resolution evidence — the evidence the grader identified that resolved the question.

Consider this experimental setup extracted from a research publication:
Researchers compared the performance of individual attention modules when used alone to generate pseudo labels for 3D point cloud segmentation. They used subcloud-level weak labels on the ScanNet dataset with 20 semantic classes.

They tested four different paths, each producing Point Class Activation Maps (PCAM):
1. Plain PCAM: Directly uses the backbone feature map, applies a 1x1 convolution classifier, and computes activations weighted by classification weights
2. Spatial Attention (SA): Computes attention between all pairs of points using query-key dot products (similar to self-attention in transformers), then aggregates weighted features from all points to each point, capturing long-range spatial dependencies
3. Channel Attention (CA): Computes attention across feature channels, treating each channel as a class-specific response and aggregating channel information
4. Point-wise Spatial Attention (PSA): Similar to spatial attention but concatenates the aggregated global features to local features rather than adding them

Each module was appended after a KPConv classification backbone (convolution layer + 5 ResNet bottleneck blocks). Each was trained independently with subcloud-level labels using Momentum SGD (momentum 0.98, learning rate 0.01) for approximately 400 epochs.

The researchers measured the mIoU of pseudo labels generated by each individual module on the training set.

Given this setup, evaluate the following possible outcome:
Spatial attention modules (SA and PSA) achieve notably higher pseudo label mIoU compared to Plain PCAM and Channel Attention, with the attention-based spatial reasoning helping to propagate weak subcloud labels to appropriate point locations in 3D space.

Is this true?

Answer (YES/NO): NO